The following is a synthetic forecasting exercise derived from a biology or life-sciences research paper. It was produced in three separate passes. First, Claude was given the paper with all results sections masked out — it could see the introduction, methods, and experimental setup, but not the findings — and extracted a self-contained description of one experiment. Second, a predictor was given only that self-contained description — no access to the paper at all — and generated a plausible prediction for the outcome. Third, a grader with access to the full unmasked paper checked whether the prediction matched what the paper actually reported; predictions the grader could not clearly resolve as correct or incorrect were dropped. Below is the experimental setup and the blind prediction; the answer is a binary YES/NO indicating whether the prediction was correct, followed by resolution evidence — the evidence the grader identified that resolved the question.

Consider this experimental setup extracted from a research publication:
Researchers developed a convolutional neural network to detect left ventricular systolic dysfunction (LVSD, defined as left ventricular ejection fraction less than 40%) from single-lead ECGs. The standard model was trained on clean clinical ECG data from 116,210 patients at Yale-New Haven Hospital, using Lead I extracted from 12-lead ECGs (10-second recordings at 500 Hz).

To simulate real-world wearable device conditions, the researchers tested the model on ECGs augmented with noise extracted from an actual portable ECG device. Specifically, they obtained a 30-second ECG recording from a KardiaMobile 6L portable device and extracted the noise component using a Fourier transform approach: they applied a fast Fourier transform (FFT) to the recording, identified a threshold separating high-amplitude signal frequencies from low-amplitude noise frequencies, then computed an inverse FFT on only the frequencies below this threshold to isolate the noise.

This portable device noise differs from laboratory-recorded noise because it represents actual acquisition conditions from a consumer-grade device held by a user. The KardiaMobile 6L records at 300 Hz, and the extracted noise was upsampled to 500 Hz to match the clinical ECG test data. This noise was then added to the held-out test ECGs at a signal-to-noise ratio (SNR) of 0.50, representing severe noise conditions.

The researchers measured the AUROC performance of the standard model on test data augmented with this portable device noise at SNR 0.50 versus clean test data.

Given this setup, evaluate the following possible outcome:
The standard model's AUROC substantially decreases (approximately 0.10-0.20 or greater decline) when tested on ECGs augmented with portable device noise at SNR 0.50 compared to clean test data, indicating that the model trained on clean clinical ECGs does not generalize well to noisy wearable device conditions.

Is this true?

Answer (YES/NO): YES